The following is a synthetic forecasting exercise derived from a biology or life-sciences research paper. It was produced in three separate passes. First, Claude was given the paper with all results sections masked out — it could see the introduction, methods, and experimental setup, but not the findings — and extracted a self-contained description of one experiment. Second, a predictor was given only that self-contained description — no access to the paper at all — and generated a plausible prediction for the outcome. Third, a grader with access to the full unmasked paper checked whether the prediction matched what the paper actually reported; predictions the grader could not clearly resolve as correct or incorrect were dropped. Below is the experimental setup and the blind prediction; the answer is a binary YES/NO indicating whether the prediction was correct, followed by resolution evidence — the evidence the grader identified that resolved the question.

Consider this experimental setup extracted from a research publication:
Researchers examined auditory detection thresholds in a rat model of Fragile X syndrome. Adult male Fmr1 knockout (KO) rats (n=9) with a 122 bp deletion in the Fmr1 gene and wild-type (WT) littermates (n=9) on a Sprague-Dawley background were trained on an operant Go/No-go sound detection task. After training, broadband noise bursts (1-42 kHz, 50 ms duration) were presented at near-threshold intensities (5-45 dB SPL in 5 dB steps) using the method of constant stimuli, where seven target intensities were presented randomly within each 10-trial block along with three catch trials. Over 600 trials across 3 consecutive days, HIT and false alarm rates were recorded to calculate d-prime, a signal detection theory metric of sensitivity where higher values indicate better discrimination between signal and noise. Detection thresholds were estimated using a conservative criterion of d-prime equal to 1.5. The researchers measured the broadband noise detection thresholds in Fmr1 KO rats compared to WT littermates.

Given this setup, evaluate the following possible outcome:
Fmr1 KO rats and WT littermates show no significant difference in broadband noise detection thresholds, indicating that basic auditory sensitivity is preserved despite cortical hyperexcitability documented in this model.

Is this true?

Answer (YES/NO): YES